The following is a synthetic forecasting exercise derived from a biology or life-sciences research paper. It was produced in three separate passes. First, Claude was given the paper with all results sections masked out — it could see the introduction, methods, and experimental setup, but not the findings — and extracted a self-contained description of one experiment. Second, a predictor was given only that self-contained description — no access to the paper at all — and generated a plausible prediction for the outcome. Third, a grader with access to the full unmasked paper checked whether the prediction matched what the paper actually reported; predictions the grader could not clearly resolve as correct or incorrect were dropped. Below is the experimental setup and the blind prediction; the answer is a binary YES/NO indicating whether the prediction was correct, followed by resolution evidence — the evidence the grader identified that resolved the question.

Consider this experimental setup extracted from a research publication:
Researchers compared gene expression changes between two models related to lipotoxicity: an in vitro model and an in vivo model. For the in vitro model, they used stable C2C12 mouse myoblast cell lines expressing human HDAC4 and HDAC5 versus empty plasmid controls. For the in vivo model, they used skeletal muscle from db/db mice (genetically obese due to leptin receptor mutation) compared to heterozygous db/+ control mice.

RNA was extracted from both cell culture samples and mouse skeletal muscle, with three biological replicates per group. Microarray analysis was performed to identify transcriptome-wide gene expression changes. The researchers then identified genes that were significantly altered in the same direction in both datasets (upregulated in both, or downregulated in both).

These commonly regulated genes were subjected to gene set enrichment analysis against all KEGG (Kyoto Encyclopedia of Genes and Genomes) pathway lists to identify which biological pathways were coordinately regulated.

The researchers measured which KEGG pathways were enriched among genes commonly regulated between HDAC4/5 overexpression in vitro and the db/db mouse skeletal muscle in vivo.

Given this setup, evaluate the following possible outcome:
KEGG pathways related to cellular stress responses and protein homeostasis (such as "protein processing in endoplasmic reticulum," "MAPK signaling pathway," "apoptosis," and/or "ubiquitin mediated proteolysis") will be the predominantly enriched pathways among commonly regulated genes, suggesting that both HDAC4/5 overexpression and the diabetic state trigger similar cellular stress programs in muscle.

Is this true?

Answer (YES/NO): NO